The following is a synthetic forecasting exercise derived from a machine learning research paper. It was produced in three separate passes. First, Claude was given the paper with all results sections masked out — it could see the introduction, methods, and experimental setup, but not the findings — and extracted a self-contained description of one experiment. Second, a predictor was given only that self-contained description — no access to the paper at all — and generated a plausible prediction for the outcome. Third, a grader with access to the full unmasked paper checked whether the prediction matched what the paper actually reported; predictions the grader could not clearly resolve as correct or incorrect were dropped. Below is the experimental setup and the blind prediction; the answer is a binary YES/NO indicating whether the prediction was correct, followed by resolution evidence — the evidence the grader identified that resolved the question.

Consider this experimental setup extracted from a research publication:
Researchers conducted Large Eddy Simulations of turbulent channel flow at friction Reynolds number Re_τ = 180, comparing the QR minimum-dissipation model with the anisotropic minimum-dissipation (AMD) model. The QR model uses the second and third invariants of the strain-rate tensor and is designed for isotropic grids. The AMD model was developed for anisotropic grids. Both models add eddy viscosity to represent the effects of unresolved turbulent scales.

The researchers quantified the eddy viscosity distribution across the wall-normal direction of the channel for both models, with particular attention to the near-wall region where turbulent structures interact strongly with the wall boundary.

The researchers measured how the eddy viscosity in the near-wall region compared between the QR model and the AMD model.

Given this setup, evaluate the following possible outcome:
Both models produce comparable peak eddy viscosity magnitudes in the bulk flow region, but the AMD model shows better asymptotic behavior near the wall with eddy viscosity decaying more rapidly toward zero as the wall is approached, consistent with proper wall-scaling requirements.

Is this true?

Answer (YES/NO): NO